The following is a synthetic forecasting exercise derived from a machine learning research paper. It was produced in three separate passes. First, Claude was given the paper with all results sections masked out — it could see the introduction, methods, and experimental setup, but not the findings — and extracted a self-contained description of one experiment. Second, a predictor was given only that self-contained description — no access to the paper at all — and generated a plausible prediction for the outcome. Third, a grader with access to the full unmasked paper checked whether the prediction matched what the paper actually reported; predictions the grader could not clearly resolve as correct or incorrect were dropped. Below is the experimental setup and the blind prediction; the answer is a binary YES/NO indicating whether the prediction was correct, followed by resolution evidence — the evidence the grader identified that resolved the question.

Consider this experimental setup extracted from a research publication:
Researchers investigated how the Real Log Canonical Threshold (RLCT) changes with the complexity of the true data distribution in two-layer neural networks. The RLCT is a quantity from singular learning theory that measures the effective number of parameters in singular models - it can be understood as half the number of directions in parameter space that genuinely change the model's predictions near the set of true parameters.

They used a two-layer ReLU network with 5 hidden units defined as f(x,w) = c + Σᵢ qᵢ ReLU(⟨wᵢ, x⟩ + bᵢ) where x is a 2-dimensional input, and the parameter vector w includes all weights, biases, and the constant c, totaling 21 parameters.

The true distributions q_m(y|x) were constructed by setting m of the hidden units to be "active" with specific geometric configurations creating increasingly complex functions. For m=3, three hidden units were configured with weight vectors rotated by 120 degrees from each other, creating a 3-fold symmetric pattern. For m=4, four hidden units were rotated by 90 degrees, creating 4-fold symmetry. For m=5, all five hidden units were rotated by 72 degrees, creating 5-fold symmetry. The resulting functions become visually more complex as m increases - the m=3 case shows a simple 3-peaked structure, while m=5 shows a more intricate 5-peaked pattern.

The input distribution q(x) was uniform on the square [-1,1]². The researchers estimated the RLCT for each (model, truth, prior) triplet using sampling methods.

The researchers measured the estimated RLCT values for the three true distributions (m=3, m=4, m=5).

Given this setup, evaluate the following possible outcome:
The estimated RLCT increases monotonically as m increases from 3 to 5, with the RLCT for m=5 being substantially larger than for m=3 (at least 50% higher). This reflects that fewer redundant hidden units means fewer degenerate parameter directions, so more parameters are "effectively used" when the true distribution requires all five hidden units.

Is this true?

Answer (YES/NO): NO